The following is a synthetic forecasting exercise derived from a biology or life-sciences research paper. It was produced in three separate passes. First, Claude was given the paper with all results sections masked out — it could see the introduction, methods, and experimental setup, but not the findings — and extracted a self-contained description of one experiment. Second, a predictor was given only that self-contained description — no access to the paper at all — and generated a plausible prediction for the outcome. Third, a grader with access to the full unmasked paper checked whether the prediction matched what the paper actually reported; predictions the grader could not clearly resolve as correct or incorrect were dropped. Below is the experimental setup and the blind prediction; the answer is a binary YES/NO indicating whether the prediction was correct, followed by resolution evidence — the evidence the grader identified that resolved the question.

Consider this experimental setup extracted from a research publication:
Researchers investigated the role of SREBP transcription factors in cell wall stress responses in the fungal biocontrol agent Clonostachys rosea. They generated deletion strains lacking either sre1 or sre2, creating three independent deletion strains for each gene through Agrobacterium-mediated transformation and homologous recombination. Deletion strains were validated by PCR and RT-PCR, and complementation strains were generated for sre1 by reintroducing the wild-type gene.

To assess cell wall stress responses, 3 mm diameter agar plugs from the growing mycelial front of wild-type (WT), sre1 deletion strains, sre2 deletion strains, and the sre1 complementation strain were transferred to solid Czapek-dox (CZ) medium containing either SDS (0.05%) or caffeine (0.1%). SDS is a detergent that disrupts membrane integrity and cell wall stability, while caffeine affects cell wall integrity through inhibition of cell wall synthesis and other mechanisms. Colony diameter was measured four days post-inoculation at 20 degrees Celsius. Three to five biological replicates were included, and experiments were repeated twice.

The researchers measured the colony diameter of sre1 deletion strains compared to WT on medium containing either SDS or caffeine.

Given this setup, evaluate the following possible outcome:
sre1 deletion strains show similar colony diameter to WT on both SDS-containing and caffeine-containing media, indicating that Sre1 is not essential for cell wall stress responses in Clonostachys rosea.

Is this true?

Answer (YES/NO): NO